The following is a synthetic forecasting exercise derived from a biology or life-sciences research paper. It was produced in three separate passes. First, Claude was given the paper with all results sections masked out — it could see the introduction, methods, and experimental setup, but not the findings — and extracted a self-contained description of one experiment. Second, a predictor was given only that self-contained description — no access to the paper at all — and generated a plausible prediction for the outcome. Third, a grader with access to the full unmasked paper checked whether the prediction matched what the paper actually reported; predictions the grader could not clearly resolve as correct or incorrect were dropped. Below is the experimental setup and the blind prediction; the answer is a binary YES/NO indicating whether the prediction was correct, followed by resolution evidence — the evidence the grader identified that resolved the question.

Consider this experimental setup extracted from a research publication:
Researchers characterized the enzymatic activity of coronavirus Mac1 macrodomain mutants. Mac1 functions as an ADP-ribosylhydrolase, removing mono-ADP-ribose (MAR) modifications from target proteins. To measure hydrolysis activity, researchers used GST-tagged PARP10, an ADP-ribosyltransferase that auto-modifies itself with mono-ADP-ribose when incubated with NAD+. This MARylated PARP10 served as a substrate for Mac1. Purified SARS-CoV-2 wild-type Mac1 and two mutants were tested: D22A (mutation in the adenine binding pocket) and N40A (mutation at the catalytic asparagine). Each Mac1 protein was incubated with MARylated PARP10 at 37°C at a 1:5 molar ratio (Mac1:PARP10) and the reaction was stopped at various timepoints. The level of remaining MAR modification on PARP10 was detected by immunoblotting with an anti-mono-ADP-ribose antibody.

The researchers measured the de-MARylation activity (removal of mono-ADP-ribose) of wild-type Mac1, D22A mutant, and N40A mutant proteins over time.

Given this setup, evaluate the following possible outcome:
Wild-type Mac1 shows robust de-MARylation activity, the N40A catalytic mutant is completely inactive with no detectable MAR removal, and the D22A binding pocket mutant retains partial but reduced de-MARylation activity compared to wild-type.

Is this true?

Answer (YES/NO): NO